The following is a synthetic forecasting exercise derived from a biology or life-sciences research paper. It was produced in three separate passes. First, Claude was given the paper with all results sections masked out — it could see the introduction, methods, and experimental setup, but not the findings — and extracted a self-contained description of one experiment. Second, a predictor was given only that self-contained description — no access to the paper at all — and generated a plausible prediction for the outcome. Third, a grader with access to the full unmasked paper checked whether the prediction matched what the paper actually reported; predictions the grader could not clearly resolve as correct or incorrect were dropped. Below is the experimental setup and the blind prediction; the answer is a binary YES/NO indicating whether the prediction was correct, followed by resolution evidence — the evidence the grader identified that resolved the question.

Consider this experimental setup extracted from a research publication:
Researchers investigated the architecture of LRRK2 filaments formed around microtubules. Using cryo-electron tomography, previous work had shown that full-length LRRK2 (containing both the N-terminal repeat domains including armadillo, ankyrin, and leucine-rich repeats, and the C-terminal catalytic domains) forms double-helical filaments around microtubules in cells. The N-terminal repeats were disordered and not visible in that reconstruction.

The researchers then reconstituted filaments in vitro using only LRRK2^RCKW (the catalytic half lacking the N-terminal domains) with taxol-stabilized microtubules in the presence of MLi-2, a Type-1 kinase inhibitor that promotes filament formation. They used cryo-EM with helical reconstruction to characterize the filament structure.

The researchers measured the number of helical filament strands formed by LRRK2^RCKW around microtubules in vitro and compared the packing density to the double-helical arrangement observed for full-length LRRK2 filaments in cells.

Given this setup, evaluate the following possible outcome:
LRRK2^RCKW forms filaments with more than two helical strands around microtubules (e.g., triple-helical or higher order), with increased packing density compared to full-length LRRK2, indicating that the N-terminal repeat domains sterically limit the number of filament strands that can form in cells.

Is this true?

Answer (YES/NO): YES